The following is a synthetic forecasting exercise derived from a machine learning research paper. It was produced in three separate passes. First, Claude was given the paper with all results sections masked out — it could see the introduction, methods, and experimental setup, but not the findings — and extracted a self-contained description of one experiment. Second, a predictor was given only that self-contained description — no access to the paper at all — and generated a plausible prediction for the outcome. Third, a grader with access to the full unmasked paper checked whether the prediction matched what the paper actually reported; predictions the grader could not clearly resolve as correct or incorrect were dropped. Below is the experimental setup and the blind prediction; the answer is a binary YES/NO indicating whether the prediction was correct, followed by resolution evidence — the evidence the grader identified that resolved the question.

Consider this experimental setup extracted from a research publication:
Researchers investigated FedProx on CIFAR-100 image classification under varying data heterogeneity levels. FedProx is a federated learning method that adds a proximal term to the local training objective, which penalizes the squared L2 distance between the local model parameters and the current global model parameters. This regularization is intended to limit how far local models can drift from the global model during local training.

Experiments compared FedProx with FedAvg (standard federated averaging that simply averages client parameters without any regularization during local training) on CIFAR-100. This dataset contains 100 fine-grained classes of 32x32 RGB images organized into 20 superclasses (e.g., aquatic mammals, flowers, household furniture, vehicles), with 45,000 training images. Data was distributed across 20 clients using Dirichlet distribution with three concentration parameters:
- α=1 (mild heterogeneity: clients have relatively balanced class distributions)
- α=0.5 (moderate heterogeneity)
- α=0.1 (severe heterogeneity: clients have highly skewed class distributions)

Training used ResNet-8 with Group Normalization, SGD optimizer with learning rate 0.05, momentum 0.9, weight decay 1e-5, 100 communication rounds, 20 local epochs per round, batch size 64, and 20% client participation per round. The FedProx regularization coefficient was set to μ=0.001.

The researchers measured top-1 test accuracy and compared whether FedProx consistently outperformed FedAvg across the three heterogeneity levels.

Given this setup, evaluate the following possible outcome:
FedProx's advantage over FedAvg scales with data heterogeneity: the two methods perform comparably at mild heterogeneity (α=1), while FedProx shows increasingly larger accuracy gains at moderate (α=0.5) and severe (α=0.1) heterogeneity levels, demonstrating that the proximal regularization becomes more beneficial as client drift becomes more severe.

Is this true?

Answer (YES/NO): NO